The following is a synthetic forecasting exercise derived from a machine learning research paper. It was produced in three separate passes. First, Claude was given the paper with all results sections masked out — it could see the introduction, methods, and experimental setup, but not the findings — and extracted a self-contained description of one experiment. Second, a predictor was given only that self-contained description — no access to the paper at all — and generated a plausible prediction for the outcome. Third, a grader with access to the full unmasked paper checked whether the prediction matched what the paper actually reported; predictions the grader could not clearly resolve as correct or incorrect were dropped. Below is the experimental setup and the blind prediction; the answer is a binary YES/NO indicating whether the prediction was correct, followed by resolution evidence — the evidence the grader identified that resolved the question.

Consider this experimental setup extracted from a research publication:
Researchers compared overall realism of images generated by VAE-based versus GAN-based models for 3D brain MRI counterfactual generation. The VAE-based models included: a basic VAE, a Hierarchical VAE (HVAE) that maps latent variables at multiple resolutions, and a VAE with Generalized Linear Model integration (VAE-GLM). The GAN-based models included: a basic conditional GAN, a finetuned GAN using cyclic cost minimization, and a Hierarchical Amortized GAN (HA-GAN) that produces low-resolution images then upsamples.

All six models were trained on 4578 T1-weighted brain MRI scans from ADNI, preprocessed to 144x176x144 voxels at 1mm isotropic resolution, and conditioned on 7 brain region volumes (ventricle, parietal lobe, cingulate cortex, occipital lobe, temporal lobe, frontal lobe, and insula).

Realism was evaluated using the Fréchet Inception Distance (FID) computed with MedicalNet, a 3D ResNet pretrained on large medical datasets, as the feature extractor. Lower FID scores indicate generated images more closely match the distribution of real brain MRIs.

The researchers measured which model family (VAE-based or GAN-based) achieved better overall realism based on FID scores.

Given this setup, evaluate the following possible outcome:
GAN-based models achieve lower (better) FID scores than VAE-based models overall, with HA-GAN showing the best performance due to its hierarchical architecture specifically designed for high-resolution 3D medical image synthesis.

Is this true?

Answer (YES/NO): NO